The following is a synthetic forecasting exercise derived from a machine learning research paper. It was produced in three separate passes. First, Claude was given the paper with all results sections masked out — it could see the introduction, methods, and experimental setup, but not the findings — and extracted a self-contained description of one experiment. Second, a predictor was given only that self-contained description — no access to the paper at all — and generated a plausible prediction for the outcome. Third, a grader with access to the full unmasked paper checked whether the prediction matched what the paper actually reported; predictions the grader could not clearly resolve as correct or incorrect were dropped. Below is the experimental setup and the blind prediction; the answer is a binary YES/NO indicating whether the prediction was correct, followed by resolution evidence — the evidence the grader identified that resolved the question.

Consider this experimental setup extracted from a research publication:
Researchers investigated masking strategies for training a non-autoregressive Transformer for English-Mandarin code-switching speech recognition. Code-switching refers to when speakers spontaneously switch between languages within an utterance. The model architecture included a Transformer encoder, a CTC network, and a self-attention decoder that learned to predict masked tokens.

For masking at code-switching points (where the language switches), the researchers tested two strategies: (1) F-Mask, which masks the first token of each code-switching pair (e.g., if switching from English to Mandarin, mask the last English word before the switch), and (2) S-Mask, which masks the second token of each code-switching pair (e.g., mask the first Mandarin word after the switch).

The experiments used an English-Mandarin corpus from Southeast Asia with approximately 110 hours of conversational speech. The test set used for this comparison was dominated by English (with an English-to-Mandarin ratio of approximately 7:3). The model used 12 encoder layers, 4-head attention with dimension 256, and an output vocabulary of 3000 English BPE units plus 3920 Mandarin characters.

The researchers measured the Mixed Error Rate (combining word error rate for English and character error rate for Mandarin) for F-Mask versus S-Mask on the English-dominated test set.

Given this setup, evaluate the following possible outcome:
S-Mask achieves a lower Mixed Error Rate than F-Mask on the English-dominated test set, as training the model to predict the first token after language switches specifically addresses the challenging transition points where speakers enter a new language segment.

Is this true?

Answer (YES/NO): NO